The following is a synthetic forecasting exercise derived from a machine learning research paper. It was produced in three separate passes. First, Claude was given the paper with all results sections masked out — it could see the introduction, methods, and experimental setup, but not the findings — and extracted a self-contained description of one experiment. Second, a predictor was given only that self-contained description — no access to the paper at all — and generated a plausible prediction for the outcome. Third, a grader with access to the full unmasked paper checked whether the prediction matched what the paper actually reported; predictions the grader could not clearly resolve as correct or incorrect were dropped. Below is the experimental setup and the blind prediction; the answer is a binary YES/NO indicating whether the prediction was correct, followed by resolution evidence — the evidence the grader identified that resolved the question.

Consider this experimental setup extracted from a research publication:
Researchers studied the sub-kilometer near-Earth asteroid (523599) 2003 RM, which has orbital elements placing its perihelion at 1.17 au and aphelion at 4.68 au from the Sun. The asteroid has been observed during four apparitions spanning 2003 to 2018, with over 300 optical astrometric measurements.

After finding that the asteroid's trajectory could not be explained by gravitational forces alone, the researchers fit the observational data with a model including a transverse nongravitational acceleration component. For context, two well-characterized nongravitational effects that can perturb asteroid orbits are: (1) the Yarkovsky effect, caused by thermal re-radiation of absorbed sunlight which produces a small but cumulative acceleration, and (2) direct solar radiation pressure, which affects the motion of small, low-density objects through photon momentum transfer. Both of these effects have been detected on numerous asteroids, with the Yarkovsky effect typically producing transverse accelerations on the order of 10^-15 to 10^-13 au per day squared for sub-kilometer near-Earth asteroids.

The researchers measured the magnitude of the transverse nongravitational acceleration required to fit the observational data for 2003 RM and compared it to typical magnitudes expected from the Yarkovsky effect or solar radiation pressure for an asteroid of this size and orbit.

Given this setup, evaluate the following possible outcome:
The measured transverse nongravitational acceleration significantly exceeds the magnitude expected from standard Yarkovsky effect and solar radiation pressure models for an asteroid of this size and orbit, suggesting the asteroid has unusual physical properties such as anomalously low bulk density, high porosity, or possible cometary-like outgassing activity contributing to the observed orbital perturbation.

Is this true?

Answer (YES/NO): YES